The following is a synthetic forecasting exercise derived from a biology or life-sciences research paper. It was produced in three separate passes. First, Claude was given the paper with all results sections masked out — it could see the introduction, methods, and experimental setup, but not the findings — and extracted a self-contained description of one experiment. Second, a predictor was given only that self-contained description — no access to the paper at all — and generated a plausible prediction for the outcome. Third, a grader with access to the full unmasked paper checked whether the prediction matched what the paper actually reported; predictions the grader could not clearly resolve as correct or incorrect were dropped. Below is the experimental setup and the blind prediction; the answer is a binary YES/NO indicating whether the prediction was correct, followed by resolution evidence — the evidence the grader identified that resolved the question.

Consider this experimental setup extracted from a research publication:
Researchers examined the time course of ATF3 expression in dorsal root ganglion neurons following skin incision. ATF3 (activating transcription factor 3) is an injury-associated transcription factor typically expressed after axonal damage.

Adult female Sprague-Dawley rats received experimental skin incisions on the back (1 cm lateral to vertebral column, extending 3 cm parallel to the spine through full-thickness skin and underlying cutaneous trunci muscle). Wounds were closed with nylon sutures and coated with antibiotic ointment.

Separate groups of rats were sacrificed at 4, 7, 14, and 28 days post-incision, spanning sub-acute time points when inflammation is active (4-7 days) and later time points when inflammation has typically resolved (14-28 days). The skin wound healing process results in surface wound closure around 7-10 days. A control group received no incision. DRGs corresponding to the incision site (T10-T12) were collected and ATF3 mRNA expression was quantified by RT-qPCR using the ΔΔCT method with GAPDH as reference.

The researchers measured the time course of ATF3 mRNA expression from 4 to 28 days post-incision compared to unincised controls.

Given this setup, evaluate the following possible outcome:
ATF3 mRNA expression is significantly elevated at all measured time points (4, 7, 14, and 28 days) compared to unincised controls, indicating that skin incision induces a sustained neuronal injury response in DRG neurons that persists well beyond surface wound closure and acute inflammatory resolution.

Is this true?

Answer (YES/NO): YES